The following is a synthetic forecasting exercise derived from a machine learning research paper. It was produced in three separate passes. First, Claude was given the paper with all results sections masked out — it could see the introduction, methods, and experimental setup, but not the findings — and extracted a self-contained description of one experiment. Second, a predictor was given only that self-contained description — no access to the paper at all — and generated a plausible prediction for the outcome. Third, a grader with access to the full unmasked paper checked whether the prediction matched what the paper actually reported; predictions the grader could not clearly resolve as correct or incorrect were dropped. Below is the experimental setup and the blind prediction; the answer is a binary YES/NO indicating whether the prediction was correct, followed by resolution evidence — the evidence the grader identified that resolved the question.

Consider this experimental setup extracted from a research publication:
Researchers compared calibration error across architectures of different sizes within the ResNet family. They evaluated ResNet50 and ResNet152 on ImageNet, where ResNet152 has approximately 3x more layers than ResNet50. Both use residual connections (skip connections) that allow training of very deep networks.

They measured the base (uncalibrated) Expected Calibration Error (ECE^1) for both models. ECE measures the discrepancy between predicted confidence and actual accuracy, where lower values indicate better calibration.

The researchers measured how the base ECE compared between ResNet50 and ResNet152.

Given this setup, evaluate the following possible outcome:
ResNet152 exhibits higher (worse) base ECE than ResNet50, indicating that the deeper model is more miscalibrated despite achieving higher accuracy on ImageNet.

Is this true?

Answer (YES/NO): YES